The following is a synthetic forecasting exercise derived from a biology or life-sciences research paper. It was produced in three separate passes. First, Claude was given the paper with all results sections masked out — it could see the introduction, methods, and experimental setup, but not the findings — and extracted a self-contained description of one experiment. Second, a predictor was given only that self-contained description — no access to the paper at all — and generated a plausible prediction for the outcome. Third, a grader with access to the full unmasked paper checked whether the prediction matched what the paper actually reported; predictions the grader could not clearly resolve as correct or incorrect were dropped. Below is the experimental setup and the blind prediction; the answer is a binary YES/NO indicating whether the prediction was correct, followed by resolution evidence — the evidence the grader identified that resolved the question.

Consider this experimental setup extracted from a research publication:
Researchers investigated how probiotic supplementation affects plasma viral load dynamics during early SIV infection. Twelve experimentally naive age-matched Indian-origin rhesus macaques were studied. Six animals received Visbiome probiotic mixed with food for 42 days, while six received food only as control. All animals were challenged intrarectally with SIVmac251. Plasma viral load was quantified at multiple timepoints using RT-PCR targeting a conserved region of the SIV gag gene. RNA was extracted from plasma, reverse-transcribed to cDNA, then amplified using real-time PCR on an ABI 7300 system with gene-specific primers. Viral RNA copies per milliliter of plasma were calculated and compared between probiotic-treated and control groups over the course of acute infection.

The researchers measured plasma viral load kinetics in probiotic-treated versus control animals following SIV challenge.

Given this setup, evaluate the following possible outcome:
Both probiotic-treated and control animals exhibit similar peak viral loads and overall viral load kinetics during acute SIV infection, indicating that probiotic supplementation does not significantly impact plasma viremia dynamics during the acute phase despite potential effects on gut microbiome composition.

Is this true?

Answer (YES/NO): YES